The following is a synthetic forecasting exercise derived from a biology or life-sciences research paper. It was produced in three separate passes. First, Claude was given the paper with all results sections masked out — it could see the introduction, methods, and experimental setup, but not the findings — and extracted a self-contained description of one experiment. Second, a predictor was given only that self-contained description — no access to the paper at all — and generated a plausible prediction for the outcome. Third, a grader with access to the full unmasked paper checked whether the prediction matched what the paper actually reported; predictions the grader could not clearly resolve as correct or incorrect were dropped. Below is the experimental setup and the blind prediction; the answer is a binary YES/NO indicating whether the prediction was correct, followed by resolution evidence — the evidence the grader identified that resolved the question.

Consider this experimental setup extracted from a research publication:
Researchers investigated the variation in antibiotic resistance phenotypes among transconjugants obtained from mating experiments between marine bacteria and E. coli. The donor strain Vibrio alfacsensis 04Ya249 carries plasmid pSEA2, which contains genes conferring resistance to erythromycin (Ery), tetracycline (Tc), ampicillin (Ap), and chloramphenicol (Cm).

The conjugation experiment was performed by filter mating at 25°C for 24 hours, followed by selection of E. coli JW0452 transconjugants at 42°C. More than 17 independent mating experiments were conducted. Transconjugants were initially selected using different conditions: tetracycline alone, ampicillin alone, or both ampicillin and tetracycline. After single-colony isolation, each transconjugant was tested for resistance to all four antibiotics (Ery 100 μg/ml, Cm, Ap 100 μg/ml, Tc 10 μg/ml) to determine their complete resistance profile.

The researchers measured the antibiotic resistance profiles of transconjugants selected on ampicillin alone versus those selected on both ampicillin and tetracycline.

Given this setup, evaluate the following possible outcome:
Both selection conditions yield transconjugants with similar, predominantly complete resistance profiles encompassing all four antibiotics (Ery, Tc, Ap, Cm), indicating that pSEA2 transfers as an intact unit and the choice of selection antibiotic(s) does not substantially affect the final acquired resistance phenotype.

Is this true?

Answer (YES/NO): NO